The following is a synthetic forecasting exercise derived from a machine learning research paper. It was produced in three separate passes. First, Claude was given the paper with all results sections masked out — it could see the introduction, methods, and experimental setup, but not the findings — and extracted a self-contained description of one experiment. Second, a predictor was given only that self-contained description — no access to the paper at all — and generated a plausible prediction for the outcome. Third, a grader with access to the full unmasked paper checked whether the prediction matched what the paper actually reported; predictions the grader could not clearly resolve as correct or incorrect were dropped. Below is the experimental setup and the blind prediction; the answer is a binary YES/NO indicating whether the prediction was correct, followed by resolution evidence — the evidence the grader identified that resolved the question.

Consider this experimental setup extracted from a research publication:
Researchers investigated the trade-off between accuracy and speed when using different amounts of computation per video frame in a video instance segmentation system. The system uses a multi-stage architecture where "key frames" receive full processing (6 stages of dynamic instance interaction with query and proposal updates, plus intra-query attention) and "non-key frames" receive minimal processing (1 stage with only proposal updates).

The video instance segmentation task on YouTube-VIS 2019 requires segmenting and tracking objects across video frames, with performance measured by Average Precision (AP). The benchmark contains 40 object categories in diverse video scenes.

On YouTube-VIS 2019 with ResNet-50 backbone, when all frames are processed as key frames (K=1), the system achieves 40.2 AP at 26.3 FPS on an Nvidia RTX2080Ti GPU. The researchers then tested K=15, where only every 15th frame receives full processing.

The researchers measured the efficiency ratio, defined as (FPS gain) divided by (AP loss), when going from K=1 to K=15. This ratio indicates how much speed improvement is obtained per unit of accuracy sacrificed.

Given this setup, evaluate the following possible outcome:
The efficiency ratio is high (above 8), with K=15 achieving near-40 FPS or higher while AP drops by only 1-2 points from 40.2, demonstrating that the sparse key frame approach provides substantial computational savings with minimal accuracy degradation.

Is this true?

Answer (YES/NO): NO